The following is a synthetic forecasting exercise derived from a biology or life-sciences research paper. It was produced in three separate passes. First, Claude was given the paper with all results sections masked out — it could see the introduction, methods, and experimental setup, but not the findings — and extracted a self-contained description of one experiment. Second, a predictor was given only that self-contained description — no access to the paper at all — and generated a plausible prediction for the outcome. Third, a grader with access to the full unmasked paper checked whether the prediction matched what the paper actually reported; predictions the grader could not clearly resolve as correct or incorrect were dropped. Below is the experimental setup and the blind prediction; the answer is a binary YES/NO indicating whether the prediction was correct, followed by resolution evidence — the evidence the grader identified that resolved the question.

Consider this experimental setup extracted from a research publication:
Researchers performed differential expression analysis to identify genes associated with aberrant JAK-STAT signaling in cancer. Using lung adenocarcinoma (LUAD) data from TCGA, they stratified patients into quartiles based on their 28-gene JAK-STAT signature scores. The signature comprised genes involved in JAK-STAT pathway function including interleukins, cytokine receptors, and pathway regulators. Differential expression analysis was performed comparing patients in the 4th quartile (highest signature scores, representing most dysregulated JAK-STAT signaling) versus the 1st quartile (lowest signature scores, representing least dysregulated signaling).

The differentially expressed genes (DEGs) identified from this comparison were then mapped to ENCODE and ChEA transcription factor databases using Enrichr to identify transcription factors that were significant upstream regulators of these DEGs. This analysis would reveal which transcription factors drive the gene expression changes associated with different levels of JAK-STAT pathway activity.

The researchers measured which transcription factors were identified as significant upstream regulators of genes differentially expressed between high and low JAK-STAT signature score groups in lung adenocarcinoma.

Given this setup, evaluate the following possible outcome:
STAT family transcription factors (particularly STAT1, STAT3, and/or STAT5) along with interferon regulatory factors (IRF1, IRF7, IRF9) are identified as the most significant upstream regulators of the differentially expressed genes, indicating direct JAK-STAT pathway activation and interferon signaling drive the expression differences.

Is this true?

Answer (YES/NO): NO